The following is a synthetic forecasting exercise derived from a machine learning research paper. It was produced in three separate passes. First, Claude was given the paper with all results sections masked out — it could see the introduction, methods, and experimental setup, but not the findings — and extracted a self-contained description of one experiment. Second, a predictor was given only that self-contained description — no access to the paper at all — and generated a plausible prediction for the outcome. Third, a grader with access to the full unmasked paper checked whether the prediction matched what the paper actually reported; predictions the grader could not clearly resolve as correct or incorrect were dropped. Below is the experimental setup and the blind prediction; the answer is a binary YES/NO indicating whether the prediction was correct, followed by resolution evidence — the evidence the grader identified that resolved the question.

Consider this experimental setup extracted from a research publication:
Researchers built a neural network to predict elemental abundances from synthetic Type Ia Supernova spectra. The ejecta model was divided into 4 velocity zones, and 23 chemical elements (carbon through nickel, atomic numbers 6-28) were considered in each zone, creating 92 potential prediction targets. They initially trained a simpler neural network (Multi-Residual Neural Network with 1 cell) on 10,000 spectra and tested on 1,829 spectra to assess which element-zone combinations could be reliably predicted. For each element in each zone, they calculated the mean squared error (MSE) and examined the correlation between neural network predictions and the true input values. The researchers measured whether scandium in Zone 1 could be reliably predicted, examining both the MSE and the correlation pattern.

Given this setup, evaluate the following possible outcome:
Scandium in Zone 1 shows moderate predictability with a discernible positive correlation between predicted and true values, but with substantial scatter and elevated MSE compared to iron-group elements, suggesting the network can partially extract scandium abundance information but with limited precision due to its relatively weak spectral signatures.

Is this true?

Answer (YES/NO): NO